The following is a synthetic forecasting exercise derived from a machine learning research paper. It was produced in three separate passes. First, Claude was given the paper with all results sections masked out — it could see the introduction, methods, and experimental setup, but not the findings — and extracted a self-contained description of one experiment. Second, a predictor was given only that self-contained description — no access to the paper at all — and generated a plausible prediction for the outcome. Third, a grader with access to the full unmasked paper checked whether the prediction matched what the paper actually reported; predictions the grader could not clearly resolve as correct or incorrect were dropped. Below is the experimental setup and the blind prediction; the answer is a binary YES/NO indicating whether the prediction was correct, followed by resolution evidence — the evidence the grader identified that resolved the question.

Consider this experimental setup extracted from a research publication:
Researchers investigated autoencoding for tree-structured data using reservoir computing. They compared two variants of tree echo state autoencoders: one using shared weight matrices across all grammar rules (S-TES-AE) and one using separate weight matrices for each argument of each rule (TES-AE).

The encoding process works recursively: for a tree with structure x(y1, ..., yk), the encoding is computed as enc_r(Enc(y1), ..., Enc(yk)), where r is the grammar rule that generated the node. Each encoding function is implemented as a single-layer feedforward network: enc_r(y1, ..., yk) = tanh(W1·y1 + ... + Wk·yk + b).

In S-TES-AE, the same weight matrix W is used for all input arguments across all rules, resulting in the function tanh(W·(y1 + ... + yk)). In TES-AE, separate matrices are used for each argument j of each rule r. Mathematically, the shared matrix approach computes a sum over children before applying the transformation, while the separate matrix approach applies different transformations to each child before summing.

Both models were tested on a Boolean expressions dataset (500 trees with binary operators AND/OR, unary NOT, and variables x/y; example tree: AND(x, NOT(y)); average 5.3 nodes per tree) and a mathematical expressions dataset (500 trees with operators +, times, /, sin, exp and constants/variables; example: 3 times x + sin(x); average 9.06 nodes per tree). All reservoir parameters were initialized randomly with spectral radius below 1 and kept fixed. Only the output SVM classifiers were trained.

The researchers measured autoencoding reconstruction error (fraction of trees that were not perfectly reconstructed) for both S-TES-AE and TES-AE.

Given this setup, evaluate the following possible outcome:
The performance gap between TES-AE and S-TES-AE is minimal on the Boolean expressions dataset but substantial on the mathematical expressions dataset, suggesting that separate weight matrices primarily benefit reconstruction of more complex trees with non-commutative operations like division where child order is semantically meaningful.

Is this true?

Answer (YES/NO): NO